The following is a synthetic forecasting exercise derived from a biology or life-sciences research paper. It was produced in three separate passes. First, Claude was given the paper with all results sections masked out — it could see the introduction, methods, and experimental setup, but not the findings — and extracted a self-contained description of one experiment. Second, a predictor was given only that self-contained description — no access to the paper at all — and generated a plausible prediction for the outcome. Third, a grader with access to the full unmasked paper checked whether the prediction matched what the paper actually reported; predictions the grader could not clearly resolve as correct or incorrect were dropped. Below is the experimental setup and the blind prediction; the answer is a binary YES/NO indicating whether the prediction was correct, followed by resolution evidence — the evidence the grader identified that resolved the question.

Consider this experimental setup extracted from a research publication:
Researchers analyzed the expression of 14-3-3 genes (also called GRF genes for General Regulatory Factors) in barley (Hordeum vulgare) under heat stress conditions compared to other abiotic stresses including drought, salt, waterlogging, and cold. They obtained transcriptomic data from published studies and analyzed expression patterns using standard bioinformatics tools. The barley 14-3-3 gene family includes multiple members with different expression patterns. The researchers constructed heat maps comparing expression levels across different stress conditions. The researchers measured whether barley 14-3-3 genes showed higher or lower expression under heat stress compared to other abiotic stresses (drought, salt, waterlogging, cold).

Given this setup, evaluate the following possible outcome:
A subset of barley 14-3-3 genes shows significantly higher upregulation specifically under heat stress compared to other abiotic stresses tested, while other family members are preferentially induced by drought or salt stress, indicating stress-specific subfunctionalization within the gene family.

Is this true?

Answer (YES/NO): NO